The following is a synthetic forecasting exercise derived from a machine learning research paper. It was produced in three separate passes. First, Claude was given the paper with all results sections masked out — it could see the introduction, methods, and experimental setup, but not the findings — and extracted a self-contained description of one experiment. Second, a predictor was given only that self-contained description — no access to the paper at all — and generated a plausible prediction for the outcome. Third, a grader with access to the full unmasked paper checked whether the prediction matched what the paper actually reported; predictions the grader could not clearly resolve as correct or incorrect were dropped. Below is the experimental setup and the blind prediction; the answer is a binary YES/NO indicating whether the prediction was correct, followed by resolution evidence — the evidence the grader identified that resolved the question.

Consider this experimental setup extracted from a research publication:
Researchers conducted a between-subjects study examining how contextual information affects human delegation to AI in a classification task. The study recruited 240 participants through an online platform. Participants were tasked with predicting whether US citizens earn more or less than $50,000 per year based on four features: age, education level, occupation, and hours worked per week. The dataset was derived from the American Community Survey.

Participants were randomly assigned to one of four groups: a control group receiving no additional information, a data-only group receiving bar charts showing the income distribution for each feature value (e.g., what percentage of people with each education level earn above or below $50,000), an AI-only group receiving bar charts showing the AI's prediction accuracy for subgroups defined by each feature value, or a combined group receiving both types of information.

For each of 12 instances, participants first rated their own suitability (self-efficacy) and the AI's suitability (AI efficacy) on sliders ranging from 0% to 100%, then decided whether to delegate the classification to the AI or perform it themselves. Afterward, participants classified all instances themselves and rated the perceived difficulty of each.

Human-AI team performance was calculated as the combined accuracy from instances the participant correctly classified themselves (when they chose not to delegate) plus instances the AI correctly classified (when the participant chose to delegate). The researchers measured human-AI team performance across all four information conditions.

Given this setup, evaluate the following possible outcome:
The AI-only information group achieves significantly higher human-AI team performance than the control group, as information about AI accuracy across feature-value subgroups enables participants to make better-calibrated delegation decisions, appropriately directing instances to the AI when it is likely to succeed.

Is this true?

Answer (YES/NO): NO